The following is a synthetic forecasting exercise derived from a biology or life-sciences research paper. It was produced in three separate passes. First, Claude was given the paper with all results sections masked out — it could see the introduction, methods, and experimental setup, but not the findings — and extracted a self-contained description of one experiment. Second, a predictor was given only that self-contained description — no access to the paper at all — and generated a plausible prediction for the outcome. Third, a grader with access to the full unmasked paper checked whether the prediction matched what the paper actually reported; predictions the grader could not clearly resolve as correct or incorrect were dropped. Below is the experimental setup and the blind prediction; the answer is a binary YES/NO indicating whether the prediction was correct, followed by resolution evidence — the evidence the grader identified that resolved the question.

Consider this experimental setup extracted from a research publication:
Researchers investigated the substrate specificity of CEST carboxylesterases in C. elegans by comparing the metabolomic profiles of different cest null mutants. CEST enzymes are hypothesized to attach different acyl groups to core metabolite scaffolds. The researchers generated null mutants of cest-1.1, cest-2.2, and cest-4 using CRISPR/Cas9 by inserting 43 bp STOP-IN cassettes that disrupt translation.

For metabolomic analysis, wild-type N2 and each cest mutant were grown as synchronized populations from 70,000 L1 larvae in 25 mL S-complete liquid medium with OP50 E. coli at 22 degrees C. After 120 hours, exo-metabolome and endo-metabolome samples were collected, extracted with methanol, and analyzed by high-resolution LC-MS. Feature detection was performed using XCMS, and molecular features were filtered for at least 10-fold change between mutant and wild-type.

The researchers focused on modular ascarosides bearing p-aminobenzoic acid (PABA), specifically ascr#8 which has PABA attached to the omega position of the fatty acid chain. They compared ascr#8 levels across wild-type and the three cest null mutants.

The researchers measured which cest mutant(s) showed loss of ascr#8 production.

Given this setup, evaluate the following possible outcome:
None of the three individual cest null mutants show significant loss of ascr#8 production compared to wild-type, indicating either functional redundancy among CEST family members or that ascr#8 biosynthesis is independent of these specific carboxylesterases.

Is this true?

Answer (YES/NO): NO